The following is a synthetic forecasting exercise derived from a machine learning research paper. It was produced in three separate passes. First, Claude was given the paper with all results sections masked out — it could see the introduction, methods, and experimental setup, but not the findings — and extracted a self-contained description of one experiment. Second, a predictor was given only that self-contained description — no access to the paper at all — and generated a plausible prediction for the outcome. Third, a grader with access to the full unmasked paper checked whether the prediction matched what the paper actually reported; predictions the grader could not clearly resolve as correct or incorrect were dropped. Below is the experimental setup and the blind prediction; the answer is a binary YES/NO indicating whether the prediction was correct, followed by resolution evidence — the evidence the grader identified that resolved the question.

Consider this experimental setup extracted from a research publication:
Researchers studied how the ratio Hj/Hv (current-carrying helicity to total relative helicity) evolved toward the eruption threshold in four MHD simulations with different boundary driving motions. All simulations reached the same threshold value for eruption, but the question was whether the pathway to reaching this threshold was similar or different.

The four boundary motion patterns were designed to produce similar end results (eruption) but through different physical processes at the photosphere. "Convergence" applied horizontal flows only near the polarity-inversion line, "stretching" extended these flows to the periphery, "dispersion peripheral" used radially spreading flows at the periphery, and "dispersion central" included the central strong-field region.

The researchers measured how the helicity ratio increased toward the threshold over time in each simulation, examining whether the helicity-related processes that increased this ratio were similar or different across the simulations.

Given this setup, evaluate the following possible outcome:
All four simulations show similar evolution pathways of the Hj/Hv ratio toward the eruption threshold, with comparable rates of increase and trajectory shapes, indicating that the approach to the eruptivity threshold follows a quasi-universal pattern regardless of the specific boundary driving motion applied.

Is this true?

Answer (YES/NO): NO